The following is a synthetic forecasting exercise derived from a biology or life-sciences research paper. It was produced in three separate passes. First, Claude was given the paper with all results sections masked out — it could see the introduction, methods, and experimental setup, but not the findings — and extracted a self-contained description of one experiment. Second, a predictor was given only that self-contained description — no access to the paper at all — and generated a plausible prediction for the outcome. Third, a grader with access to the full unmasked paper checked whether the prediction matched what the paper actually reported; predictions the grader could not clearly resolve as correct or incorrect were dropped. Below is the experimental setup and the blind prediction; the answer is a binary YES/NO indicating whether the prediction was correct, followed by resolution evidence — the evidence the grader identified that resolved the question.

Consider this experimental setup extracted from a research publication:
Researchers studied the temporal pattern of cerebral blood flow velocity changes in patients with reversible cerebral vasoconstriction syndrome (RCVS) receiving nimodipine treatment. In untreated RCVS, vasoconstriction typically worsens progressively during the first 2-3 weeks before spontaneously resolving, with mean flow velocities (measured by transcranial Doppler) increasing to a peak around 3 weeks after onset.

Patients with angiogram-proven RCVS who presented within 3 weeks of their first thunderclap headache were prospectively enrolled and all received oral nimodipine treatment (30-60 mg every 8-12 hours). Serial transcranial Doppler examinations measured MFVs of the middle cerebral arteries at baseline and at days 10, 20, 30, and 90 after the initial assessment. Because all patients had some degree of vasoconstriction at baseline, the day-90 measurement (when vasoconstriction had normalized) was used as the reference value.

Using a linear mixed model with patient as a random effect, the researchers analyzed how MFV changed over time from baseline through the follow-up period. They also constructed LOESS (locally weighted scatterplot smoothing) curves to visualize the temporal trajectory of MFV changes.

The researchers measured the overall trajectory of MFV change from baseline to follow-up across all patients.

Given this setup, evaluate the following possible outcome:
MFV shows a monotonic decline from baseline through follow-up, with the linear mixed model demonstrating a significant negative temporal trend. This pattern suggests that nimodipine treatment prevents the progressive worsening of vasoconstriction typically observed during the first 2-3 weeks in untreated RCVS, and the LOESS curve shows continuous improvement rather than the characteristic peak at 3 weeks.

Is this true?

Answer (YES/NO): NO